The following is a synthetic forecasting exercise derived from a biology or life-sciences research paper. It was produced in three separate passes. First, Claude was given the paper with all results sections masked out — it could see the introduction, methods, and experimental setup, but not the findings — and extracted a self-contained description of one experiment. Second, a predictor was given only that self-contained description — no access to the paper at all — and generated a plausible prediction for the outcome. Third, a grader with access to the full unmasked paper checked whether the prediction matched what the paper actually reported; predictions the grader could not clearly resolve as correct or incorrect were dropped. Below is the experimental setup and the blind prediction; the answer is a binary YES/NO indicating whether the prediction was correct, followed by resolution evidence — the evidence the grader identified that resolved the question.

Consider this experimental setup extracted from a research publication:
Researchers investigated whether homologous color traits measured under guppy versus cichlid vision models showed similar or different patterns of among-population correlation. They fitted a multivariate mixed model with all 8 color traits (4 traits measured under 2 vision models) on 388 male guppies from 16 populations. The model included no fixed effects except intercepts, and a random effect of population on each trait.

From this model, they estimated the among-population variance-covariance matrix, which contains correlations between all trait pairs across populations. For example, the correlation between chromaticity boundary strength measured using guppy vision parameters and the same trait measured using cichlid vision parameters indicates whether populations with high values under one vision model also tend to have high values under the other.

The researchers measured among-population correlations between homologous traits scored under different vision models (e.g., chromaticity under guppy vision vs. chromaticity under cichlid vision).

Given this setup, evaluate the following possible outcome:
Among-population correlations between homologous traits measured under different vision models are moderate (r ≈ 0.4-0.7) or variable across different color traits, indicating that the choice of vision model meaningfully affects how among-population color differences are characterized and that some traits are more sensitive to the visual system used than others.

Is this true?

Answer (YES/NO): YES